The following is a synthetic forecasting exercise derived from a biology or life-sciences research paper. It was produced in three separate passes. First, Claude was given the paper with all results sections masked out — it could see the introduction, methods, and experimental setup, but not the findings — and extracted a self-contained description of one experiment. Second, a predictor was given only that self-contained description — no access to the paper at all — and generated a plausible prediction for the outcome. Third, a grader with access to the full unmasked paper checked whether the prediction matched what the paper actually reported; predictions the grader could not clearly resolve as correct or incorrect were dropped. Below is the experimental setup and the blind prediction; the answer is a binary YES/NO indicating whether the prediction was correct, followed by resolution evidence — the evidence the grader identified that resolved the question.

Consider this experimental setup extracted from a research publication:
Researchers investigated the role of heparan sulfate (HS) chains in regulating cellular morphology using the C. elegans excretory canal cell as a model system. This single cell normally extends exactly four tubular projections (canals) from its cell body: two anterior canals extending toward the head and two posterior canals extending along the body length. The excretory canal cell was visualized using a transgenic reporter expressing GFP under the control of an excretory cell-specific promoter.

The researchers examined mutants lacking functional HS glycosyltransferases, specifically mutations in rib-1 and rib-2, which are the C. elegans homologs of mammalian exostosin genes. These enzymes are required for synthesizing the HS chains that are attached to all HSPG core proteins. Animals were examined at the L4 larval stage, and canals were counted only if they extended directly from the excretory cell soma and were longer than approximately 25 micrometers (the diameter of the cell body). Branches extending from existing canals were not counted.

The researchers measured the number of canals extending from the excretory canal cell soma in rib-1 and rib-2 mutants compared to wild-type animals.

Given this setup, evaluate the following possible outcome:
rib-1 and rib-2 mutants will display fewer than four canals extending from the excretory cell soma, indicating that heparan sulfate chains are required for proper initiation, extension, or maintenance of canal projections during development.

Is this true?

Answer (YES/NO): NO